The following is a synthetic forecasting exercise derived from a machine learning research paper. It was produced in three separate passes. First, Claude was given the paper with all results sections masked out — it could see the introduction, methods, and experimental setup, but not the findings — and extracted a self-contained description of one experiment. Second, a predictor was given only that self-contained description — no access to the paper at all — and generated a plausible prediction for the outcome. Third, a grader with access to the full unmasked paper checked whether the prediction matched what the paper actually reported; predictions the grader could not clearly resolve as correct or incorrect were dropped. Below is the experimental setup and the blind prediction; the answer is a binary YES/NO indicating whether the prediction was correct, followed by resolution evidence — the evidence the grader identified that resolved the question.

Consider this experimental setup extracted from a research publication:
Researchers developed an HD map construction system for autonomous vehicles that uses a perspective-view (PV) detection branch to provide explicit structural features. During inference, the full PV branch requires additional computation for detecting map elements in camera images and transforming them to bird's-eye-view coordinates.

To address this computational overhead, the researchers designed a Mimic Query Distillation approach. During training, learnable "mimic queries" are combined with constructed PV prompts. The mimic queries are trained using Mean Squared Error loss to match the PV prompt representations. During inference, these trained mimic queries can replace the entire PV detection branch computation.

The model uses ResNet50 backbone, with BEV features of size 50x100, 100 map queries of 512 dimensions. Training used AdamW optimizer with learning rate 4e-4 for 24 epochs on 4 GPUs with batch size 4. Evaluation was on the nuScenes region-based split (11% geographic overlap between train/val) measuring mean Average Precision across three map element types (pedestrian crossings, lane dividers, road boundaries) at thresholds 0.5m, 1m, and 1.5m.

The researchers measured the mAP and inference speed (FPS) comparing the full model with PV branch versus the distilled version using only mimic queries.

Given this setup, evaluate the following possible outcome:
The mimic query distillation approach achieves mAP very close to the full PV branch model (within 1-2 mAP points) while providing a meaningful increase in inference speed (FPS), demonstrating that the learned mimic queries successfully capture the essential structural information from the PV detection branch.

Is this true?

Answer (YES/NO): YES